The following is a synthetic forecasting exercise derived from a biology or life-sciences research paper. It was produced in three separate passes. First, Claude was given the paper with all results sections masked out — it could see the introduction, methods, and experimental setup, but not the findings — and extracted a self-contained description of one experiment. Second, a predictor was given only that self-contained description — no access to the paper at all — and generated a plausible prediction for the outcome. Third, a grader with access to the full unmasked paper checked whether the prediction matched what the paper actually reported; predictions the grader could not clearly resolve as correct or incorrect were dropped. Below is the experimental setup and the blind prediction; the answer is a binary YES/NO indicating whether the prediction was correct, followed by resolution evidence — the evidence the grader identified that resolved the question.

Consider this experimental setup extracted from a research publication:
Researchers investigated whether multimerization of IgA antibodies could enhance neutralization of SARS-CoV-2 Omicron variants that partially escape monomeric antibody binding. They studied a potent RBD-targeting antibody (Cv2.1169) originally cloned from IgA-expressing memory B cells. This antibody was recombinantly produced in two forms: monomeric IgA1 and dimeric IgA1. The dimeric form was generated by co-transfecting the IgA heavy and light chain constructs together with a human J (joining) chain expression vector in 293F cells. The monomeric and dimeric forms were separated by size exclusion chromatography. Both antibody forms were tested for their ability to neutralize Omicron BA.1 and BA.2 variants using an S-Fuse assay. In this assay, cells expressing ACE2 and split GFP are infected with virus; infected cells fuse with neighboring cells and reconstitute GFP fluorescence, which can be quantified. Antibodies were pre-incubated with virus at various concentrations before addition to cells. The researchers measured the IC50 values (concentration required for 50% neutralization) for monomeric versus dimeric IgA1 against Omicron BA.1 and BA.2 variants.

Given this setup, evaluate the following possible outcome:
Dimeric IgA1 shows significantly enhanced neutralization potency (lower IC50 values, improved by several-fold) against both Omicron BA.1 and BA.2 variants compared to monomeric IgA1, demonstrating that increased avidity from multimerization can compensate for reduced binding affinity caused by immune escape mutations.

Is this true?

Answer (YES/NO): YES